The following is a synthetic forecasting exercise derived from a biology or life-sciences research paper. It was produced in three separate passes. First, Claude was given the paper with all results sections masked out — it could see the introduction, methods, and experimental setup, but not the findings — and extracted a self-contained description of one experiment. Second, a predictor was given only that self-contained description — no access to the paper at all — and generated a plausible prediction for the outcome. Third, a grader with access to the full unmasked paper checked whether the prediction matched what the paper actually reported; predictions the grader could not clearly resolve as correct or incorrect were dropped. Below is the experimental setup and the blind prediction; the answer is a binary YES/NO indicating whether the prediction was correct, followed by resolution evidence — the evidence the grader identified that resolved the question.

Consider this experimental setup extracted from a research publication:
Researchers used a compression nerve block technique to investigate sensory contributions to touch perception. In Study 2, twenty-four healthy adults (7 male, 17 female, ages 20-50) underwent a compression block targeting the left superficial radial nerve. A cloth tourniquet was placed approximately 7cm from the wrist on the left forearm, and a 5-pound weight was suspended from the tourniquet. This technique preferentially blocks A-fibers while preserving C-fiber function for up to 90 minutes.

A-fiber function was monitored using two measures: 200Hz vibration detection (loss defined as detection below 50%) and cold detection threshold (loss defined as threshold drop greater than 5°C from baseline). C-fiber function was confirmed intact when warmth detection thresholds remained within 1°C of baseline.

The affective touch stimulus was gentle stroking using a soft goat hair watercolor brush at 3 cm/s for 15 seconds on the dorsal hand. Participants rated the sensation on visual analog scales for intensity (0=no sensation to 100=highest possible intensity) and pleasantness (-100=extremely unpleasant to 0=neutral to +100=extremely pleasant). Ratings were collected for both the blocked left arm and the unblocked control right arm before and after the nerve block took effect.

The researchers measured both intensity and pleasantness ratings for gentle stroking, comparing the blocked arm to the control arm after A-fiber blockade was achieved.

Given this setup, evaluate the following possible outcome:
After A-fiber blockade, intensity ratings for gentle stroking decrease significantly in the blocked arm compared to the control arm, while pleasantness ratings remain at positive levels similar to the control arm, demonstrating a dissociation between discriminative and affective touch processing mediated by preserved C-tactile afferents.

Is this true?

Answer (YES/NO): NO